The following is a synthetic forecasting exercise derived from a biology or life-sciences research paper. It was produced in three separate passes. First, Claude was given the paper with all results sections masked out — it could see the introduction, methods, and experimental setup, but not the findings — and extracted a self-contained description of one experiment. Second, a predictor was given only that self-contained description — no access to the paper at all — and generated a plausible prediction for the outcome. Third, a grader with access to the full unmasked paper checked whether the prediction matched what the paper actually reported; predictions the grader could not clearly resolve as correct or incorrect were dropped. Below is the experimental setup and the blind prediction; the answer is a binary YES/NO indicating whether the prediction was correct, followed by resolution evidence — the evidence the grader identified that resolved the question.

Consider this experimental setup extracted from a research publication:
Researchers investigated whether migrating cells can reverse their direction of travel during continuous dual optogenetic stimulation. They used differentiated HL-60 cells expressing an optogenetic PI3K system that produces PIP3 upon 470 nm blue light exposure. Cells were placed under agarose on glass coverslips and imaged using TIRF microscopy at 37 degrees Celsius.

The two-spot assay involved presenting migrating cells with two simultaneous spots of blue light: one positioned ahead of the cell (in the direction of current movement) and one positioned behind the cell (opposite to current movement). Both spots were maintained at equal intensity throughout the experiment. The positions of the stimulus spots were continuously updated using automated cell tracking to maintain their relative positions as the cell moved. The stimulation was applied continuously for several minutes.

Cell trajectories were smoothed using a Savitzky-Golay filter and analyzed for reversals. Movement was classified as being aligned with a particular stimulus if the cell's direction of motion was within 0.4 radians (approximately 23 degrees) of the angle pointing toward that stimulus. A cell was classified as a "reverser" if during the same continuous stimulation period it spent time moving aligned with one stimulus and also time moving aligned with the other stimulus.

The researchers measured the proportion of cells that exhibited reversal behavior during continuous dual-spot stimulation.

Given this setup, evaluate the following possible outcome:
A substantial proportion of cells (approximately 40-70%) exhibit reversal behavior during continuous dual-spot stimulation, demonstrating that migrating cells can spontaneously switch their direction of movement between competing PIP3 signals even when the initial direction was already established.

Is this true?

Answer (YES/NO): NO